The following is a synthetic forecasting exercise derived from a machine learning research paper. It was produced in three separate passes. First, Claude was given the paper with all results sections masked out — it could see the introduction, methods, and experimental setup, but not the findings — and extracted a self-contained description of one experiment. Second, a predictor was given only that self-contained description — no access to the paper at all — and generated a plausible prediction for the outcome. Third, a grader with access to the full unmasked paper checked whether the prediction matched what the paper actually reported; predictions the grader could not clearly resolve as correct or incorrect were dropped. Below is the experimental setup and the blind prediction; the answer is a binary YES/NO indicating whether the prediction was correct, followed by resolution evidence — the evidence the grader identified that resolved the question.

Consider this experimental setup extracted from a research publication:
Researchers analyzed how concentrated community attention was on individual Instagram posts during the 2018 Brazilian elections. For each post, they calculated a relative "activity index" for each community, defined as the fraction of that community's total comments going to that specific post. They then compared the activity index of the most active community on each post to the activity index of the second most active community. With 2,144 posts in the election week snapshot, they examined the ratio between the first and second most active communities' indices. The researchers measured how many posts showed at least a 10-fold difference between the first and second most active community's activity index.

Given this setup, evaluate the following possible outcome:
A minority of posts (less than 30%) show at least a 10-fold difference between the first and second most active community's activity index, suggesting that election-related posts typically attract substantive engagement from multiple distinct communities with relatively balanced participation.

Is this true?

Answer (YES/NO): NO